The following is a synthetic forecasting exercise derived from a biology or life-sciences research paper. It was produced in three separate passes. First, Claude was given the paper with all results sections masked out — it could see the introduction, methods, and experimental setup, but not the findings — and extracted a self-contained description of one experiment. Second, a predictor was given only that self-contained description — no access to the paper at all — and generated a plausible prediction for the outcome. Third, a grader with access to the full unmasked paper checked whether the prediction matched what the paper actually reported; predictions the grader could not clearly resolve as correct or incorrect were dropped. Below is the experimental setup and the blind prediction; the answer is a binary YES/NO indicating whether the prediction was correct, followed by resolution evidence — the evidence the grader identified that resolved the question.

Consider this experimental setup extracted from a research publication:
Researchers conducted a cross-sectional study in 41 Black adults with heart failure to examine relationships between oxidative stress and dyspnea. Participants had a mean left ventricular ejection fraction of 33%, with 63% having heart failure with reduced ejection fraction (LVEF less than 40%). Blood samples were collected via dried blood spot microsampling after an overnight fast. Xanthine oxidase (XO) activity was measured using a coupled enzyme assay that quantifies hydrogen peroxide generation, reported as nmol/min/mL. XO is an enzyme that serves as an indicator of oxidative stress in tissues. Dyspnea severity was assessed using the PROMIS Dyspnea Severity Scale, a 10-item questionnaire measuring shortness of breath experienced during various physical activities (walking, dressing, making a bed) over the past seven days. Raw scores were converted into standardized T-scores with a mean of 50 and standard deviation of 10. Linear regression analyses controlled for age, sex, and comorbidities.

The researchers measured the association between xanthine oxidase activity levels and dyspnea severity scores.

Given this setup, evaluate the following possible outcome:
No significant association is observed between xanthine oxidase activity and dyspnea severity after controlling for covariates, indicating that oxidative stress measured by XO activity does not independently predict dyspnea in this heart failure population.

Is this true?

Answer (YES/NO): NO